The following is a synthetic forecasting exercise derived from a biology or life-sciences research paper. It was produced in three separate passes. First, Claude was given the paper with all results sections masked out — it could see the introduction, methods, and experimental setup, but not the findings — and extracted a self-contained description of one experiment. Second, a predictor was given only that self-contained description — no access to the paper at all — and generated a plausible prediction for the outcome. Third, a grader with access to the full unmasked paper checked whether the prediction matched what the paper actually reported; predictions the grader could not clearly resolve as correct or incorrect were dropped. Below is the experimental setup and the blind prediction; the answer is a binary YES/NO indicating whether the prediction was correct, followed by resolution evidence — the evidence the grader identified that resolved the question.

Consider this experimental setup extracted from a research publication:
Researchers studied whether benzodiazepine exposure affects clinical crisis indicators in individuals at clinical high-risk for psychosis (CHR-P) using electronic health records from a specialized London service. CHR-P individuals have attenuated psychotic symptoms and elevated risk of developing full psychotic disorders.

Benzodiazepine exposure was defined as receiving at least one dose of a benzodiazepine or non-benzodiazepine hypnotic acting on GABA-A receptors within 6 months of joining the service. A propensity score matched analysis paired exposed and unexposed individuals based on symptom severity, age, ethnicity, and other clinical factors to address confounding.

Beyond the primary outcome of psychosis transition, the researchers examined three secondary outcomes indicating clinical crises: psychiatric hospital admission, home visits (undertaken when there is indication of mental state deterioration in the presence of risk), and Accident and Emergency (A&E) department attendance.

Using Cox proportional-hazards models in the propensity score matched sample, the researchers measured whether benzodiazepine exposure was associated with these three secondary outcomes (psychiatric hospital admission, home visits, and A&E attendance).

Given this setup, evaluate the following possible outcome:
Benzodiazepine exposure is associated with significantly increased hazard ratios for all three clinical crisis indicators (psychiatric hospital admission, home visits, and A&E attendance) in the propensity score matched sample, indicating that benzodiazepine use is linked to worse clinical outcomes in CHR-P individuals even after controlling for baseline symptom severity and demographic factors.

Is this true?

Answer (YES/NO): NO